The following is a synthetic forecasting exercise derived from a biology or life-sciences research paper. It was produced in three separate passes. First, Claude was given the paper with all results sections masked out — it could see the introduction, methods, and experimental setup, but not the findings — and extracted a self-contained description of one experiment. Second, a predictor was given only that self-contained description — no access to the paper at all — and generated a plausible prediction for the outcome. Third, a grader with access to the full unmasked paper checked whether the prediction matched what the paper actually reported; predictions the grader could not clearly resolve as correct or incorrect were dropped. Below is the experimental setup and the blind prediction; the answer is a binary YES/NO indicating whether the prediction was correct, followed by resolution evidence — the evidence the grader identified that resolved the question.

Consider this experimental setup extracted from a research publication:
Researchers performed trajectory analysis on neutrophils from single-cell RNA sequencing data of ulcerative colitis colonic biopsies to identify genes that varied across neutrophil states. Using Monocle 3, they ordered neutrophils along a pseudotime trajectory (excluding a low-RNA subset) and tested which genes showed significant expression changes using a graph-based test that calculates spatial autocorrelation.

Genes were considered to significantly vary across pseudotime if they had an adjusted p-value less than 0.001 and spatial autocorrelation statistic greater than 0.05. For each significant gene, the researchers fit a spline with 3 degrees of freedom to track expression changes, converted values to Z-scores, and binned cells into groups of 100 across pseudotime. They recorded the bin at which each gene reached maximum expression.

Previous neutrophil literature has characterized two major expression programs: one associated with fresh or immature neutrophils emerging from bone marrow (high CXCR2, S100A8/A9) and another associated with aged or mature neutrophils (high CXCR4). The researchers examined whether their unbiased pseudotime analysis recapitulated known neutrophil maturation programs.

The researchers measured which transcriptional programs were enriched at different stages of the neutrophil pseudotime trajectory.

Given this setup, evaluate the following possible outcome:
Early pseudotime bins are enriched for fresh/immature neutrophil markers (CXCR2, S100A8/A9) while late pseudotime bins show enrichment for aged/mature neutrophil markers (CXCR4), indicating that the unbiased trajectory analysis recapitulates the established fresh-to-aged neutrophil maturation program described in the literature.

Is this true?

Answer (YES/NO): YES